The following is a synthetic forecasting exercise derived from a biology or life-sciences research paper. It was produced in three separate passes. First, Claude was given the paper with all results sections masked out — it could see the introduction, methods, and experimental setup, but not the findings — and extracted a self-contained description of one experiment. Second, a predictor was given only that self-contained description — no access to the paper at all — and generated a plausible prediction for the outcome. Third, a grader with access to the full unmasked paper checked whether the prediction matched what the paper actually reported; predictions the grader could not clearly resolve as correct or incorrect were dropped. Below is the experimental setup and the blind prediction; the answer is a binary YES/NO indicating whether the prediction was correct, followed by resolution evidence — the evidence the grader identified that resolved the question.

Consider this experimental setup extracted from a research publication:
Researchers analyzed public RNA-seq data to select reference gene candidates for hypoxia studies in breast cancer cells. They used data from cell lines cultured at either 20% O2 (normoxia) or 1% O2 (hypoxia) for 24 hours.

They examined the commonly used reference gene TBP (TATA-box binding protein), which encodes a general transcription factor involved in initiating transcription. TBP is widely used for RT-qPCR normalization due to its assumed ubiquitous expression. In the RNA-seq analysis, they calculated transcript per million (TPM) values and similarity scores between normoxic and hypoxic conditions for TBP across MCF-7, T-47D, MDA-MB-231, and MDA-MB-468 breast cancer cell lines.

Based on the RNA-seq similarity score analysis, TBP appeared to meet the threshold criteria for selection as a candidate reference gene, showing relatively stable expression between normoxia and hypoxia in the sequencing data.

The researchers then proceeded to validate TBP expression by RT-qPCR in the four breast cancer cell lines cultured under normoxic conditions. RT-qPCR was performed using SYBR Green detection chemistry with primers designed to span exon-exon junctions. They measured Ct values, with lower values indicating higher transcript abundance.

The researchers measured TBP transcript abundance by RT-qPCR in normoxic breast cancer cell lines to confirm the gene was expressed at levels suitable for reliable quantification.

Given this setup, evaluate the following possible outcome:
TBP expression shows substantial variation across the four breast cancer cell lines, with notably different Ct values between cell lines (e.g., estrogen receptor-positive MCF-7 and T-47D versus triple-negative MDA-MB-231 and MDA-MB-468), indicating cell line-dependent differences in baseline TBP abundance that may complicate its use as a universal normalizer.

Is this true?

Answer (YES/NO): NO